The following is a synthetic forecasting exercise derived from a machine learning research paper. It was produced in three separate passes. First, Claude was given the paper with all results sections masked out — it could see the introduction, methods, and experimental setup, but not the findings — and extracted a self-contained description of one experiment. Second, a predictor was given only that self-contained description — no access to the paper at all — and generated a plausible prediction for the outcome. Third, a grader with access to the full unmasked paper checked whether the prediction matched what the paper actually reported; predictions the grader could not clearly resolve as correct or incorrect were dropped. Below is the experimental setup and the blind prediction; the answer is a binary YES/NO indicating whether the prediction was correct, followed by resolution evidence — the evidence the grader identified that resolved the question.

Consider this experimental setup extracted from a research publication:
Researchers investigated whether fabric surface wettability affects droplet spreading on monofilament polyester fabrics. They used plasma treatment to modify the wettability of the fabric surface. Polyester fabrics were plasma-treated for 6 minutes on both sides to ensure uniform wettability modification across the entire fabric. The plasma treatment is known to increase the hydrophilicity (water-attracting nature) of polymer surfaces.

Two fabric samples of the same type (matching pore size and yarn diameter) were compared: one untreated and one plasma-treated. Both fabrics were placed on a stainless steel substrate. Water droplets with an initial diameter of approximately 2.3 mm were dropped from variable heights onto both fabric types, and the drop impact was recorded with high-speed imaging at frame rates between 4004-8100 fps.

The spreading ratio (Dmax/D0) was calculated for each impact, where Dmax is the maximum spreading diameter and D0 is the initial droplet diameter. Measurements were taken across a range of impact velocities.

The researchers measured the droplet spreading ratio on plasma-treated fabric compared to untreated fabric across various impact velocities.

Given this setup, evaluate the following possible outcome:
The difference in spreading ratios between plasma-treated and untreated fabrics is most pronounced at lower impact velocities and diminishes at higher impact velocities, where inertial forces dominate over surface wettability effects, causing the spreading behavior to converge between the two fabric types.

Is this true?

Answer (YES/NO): YES